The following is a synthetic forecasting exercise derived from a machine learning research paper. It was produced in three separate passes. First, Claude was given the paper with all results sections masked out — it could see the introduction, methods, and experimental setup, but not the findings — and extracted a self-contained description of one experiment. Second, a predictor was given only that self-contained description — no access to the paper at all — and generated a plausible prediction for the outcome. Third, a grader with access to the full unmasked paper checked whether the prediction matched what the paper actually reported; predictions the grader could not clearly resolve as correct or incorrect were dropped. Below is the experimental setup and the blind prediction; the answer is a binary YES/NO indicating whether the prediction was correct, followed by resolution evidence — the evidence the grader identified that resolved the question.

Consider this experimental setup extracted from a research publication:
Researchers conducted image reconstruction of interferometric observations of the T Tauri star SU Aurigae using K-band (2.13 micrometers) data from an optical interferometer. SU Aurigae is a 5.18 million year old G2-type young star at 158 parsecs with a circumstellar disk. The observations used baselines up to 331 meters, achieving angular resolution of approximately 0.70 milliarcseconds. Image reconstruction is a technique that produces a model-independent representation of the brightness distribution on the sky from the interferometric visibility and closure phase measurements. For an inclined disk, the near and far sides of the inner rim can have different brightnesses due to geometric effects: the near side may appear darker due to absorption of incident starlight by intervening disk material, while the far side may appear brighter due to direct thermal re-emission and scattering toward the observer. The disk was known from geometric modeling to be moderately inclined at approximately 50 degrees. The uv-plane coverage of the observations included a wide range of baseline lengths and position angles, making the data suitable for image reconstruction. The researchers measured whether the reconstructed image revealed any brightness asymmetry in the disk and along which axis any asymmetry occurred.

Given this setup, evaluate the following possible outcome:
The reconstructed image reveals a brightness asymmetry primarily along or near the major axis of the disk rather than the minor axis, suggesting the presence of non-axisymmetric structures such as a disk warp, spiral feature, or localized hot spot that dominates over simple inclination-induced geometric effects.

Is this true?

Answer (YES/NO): NO